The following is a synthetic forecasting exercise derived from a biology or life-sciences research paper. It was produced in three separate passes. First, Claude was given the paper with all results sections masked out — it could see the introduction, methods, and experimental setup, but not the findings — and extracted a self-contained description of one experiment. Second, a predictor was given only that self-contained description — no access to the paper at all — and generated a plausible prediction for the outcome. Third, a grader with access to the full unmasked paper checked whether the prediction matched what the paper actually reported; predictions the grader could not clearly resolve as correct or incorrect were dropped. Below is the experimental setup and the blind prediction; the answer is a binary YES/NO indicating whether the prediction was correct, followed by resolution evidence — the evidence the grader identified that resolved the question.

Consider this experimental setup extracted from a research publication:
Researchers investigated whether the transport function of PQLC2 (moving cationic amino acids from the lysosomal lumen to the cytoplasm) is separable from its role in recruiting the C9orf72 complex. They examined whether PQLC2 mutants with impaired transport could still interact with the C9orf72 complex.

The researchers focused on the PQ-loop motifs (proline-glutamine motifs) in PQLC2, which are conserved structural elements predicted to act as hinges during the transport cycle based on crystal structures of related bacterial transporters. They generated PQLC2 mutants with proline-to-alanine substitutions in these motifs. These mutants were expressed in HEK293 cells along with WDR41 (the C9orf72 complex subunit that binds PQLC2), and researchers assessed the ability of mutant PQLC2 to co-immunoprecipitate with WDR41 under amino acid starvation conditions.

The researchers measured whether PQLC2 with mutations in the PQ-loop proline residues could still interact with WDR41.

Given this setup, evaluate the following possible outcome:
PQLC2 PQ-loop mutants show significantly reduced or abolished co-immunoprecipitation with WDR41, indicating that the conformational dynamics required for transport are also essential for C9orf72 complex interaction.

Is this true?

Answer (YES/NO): YES